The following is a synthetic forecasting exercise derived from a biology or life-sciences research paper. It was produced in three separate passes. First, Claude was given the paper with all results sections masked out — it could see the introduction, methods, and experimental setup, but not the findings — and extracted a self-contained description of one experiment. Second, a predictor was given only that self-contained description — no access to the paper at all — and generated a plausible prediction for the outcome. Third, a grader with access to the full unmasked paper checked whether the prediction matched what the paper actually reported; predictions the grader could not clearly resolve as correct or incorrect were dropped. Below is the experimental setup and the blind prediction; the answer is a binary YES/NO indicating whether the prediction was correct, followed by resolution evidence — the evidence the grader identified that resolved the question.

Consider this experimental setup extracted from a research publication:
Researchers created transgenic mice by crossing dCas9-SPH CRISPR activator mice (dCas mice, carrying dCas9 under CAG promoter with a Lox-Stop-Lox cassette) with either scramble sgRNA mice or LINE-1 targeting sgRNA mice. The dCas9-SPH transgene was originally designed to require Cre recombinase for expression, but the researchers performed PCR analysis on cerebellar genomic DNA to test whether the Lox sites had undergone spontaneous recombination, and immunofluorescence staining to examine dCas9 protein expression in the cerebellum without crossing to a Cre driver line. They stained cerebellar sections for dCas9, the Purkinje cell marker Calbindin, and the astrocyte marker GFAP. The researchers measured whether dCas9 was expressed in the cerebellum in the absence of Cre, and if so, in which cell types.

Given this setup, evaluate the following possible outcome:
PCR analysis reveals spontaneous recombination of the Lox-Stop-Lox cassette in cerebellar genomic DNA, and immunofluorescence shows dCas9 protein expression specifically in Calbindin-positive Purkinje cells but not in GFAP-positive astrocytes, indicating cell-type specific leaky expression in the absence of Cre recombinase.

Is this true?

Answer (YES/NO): NO